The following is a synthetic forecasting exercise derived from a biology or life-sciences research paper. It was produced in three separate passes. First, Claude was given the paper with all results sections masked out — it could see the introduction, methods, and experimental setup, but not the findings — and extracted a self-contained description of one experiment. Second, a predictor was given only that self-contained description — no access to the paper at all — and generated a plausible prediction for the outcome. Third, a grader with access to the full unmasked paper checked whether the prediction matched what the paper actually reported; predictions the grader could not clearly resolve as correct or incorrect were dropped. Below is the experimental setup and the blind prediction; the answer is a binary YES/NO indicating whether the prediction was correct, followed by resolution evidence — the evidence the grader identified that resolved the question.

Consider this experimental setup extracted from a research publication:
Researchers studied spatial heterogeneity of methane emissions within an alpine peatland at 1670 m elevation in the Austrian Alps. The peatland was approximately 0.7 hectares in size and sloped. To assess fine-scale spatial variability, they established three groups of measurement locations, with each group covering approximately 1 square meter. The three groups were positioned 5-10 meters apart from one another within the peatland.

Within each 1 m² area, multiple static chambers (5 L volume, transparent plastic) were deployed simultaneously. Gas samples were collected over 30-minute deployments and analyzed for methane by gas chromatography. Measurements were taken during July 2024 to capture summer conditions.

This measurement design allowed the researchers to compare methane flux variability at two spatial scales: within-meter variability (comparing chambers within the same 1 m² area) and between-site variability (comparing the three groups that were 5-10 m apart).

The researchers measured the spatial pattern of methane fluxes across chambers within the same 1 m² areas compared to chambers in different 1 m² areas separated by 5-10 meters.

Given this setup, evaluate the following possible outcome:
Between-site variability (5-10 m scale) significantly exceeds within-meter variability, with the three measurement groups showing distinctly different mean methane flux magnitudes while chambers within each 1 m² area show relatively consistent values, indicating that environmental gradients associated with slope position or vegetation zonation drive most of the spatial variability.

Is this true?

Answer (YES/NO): NO